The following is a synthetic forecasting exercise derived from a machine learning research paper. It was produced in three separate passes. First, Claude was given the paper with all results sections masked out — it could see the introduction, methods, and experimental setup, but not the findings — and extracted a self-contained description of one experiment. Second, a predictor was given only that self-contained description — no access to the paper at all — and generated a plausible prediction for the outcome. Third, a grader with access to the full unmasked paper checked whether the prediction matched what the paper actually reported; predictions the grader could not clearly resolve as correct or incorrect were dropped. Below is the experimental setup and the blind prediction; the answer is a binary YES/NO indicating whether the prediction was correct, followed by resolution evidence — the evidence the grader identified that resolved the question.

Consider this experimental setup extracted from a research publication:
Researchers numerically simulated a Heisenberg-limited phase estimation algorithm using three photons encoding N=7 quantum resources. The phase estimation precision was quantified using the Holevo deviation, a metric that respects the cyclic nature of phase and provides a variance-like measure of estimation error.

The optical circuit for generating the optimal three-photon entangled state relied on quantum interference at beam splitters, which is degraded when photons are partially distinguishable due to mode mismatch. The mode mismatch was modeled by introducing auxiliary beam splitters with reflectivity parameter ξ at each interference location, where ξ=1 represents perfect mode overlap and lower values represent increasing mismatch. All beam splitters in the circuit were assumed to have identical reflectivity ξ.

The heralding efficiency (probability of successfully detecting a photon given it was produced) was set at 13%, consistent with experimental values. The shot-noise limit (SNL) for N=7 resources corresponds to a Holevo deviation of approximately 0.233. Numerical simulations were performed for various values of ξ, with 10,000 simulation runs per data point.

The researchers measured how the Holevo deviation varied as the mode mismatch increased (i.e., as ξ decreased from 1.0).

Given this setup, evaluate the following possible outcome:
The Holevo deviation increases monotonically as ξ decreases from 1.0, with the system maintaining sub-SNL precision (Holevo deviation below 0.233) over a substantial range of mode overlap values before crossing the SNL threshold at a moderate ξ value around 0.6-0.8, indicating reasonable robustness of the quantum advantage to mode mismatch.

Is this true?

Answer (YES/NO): NO